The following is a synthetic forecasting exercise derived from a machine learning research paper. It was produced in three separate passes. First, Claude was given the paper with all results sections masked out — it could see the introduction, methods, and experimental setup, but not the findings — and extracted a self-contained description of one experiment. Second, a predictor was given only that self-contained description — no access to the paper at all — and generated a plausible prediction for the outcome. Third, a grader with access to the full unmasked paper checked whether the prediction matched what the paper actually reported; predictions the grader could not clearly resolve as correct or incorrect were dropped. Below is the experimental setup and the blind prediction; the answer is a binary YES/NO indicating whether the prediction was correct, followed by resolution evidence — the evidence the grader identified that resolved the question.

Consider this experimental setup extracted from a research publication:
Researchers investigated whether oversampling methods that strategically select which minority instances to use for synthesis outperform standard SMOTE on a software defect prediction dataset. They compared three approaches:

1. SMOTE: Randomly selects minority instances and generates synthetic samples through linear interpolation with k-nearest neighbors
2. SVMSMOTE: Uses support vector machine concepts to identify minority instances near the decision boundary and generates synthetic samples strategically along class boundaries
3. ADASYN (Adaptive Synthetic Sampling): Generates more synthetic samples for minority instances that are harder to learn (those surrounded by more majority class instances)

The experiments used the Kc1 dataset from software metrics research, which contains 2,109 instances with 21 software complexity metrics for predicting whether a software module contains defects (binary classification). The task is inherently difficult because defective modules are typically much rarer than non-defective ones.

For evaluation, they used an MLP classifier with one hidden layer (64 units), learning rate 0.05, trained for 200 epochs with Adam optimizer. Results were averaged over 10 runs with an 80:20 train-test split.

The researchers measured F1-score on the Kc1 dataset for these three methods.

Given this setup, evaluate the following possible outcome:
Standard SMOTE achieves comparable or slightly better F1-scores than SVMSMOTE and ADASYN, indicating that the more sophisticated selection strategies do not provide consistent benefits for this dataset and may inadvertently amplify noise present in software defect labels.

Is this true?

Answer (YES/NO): NO